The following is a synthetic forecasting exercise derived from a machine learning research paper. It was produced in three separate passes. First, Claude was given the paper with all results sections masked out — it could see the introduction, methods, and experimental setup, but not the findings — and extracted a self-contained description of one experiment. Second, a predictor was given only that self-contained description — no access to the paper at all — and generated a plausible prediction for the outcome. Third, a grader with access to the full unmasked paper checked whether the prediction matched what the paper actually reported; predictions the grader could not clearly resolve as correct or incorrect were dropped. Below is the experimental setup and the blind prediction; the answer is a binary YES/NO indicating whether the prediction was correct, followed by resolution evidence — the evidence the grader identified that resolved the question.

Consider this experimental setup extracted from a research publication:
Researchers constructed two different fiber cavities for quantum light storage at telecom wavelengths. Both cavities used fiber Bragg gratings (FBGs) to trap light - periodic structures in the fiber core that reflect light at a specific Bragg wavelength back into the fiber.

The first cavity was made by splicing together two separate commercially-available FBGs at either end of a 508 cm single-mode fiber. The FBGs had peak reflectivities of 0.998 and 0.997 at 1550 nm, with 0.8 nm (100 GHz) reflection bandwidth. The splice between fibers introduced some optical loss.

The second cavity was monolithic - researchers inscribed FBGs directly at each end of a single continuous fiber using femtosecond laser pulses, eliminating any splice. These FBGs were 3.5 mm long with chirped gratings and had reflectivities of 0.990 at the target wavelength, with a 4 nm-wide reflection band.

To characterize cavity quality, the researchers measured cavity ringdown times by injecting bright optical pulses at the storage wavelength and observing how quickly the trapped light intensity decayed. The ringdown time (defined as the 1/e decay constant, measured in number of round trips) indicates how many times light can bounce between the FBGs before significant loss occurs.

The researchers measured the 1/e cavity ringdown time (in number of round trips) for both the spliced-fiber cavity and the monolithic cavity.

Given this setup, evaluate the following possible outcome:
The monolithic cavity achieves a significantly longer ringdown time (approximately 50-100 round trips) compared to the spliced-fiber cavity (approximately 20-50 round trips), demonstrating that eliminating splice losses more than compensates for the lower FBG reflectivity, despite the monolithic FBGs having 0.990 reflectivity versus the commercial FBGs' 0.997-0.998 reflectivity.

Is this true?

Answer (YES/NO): NO